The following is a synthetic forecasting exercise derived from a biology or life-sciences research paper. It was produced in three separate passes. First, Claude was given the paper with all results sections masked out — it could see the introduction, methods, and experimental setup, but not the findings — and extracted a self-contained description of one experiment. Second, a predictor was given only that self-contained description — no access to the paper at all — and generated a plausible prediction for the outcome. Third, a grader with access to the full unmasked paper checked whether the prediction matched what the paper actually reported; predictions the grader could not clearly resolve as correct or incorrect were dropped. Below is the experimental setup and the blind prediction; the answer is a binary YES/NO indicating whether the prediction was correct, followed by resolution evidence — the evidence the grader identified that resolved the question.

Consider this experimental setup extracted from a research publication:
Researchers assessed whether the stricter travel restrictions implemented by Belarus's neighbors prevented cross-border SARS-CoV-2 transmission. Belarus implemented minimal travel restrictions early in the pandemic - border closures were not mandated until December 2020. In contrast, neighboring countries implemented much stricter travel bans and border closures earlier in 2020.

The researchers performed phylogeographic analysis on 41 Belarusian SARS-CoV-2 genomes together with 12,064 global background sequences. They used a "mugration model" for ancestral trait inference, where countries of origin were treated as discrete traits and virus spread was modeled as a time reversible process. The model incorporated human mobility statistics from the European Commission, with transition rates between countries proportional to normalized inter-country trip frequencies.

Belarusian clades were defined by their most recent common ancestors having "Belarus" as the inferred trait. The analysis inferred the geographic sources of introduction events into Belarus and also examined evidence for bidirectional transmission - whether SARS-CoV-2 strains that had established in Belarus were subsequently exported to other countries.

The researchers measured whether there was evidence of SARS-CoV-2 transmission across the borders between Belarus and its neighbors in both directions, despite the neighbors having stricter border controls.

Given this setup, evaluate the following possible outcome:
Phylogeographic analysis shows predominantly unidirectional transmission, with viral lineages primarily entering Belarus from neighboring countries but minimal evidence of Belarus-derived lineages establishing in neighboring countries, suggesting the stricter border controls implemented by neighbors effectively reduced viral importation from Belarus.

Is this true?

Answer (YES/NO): NO